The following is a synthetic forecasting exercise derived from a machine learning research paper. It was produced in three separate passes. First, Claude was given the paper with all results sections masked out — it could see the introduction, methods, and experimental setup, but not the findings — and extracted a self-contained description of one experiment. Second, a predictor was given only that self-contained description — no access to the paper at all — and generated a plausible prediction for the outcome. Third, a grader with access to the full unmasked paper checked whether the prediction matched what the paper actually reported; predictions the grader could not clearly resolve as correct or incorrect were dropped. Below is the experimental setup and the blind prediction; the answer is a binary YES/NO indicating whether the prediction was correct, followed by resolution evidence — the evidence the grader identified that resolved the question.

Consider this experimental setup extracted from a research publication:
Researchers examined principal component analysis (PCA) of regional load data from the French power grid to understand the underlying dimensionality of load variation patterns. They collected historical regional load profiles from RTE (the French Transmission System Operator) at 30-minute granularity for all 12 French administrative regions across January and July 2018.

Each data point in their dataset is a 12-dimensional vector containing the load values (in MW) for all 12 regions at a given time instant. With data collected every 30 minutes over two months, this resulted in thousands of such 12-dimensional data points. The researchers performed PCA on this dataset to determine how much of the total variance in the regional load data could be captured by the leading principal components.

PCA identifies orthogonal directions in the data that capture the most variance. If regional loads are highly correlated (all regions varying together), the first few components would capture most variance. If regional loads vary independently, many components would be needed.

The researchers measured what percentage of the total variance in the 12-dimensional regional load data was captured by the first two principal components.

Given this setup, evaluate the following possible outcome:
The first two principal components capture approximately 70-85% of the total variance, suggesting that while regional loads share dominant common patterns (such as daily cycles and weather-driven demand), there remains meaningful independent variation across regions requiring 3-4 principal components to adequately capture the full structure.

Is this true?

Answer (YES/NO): NO